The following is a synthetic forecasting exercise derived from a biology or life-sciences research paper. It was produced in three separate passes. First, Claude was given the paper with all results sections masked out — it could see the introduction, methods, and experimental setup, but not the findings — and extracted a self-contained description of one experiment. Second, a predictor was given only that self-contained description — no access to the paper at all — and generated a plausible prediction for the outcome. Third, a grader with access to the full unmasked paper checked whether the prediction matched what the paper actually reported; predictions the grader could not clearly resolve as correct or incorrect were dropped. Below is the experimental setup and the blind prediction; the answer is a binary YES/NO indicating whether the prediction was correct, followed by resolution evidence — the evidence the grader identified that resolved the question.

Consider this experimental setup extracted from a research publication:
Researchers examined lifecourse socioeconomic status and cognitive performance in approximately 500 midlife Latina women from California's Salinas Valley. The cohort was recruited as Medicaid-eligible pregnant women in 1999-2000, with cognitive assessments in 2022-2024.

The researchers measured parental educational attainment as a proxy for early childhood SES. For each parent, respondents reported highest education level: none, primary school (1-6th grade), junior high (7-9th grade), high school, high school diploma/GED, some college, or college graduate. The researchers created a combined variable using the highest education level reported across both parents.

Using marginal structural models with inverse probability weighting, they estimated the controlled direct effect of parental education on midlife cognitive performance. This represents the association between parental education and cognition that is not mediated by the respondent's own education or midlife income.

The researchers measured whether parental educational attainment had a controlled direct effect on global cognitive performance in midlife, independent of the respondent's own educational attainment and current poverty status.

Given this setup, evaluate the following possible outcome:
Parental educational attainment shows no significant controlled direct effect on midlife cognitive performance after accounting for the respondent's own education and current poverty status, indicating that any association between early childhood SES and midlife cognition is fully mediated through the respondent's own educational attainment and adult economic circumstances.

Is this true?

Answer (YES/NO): YES